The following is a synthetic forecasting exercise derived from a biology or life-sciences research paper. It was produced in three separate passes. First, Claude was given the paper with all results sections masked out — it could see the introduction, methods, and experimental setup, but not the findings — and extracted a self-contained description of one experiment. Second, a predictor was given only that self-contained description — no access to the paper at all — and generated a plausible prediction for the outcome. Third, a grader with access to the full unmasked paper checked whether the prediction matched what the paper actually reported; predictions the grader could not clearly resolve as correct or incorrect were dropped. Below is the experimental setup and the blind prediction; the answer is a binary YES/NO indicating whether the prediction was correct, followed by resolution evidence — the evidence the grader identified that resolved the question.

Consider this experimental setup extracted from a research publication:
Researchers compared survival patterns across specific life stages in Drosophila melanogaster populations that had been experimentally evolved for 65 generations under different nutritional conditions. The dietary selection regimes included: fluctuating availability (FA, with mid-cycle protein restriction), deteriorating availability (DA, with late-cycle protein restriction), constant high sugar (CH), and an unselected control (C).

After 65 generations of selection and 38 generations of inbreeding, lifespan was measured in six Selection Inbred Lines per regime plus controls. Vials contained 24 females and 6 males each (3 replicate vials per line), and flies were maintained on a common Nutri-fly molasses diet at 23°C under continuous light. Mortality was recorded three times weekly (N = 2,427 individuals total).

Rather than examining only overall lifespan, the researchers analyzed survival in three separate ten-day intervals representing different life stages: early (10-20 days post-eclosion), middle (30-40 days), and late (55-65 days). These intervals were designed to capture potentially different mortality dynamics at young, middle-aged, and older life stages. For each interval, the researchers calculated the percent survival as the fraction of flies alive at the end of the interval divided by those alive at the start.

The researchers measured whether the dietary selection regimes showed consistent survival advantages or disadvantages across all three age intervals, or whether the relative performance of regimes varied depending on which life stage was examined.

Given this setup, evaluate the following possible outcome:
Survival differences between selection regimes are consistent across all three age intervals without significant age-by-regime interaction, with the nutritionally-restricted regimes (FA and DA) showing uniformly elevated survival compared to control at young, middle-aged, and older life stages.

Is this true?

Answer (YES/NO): NO